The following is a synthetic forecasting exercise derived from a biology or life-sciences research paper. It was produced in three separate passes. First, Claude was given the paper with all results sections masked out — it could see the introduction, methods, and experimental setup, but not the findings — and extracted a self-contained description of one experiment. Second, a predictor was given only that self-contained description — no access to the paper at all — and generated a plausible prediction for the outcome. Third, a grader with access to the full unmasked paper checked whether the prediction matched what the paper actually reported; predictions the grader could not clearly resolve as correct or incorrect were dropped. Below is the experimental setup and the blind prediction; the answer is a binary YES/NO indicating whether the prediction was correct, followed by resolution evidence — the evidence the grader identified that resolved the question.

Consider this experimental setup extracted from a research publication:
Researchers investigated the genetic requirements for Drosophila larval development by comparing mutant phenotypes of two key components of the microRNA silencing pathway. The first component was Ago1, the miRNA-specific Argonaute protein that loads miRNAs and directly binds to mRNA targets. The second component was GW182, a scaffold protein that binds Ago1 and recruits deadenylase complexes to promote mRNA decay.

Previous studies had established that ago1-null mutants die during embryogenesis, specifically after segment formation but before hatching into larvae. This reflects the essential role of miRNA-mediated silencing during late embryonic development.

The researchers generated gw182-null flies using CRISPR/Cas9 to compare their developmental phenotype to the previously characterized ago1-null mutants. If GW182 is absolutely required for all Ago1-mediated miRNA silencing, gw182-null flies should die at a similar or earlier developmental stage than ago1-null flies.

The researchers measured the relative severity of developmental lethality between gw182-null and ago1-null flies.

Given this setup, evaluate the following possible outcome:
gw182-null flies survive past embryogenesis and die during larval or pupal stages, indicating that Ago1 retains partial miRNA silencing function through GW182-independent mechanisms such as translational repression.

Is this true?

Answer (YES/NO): YES